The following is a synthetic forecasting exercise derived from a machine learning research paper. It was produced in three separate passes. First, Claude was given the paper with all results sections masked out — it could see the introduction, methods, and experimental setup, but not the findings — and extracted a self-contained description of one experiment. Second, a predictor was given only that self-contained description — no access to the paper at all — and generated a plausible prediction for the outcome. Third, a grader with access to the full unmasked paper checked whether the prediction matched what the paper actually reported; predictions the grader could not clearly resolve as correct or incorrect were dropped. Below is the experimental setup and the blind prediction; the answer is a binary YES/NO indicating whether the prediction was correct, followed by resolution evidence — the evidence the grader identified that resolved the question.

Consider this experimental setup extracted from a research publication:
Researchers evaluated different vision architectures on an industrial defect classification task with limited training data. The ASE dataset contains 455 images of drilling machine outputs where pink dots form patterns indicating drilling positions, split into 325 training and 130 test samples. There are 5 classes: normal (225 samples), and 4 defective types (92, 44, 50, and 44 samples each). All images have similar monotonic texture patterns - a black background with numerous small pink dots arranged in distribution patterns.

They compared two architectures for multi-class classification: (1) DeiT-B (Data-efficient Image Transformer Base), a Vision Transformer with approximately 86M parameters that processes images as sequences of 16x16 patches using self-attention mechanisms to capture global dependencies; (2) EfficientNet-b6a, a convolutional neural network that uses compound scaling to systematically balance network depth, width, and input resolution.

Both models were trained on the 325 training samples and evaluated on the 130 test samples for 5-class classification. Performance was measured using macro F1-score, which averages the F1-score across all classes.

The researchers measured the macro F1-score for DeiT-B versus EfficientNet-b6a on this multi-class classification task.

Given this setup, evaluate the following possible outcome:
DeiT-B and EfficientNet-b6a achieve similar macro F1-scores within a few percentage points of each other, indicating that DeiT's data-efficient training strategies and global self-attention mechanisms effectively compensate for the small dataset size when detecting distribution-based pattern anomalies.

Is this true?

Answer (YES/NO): NO